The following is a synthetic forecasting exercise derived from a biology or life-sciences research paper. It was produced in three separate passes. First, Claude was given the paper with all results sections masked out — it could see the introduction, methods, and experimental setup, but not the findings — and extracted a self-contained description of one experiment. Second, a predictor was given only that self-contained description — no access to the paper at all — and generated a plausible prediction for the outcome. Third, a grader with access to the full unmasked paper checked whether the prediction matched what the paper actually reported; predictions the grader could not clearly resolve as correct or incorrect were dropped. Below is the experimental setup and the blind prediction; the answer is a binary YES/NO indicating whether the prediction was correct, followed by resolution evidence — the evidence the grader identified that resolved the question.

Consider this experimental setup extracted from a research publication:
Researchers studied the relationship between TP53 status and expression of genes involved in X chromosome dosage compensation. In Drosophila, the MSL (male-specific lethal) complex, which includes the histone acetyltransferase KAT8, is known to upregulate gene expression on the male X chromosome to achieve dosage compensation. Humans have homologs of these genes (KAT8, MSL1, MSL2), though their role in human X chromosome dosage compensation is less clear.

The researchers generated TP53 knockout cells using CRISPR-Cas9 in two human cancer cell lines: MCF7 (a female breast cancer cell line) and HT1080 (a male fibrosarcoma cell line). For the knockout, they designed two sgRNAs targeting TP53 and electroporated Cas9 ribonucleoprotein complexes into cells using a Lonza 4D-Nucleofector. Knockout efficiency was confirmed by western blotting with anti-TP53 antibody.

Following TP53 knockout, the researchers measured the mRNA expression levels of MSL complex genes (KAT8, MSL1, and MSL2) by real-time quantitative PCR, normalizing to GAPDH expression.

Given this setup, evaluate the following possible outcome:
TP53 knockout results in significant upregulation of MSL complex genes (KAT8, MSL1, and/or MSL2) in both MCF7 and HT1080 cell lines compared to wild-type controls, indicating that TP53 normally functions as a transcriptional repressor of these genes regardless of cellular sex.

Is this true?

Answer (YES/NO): YES